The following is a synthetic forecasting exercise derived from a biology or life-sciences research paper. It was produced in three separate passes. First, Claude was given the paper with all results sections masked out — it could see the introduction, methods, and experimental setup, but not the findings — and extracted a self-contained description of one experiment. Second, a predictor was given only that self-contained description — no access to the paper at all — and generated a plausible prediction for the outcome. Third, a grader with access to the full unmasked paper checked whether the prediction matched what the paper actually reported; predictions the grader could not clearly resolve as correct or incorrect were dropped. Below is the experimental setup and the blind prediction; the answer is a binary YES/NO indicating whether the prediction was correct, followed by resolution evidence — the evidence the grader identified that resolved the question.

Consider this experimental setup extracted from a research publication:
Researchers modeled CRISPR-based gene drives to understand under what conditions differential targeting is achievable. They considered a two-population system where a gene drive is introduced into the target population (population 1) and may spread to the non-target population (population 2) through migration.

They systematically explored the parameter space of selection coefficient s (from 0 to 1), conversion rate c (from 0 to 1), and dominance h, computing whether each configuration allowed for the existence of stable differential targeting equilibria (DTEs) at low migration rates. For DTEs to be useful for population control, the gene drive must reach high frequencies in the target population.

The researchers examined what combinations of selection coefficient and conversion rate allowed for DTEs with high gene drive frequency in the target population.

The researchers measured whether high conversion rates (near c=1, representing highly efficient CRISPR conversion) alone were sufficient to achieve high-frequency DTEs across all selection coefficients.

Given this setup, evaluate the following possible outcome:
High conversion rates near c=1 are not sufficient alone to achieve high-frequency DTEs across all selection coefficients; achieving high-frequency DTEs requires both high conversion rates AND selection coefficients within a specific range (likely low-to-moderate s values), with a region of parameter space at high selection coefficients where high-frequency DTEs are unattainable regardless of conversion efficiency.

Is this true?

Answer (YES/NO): YES